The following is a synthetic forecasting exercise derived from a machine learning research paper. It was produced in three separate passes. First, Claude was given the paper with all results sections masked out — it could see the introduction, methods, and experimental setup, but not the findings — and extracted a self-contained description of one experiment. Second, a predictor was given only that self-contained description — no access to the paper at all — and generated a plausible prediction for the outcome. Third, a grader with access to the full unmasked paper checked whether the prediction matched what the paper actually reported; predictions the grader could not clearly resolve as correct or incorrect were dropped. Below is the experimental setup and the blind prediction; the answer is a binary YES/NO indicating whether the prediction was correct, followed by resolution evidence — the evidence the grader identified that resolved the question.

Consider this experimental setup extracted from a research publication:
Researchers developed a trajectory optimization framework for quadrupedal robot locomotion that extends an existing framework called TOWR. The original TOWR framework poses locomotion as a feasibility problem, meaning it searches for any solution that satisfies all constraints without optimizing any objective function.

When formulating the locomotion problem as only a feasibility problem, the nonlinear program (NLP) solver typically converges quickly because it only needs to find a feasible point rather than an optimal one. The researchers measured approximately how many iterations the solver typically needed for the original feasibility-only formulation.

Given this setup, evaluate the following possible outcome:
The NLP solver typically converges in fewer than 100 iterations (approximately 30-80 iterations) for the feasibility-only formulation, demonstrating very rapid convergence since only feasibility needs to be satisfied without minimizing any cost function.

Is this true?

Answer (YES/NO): NO